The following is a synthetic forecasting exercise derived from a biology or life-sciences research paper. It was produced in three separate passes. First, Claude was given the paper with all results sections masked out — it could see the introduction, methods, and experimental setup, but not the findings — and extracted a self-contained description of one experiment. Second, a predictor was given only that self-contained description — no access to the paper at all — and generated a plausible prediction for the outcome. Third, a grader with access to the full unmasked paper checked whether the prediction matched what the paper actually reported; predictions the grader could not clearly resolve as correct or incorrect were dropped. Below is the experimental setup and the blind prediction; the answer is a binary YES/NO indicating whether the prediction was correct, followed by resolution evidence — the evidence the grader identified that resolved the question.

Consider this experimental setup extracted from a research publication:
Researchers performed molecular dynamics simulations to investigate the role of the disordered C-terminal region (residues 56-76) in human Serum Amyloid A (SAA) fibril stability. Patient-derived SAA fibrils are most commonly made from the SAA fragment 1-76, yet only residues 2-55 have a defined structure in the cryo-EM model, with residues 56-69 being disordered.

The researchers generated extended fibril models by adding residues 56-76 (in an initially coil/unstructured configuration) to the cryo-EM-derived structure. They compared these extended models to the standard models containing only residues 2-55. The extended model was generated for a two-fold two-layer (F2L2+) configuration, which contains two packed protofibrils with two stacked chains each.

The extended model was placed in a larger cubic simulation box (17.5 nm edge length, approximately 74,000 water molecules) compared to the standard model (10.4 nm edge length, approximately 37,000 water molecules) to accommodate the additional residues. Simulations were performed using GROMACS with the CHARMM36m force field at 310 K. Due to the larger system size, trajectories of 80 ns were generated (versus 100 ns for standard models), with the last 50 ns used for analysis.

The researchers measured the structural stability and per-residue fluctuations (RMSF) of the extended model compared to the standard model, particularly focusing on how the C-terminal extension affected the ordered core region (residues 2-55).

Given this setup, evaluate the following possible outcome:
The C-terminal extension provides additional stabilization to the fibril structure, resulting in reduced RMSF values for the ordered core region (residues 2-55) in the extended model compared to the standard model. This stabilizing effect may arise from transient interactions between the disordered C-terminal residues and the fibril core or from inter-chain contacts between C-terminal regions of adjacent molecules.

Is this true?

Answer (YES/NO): NO